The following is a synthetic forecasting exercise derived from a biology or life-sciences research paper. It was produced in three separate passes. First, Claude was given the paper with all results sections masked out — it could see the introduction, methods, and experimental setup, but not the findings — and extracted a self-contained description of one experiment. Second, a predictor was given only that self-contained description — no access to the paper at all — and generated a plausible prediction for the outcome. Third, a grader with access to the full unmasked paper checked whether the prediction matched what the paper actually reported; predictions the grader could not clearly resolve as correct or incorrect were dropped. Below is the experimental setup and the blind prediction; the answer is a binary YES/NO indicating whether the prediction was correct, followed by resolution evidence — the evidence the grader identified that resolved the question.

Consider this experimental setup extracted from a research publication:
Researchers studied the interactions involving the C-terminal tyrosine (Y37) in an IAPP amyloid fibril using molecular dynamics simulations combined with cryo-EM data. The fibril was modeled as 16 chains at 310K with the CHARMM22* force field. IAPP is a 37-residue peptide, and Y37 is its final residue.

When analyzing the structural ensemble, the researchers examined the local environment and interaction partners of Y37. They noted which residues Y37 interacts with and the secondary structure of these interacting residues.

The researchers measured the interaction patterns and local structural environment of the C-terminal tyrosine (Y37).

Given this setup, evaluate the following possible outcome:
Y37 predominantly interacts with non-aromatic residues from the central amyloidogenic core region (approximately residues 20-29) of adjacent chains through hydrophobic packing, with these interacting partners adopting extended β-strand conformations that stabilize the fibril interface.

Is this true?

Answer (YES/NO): NO